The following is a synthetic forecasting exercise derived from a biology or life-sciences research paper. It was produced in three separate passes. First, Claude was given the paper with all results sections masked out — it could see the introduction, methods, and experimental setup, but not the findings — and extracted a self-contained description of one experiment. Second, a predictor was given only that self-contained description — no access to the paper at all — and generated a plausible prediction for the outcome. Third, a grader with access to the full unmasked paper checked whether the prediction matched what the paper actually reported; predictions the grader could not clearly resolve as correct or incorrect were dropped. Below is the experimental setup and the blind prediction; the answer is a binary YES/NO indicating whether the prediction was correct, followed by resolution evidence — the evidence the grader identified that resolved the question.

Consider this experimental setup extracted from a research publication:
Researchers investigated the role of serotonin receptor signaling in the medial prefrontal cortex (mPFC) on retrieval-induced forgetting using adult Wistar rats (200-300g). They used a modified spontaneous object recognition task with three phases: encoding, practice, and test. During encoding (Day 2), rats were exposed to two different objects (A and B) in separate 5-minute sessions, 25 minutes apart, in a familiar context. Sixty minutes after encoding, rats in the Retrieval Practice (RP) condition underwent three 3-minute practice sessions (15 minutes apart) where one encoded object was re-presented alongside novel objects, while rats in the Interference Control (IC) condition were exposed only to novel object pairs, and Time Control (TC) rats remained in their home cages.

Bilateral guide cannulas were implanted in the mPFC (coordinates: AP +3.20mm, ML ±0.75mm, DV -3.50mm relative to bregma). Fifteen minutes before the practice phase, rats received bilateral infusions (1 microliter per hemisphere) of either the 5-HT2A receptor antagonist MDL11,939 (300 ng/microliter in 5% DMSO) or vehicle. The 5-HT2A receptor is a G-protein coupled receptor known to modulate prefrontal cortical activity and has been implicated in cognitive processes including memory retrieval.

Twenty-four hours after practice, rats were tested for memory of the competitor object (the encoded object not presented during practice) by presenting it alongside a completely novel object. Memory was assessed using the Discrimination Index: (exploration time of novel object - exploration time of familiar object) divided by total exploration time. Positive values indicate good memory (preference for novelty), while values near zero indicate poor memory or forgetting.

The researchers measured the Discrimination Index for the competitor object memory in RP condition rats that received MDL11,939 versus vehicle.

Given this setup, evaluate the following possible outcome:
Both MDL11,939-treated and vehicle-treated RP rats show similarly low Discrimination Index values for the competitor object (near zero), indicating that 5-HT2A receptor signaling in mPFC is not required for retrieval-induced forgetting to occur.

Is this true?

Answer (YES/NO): NO